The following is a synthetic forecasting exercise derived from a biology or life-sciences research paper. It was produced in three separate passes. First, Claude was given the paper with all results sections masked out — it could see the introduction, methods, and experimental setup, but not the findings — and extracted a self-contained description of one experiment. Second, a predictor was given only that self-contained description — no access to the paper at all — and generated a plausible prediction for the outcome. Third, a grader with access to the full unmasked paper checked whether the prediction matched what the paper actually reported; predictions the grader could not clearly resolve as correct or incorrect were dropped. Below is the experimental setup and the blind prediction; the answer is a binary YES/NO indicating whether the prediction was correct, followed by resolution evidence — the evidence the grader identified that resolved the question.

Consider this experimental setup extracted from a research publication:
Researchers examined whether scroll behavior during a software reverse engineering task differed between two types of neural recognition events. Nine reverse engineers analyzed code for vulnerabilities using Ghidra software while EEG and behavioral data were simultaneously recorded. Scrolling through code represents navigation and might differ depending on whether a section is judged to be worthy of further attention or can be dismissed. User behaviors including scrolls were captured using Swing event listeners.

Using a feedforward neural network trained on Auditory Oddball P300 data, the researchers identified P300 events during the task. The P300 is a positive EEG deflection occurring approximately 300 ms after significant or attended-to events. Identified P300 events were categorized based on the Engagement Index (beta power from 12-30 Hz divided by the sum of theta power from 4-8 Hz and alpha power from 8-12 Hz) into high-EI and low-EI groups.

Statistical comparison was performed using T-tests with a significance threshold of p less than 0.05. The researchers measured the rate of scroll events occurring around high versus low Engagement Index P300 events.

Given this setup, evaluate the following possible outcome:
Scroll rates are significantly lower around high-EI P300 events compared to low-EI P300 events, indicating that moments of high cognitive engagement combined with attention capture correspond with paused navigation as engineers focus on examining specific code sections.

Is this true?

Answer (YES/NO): NO